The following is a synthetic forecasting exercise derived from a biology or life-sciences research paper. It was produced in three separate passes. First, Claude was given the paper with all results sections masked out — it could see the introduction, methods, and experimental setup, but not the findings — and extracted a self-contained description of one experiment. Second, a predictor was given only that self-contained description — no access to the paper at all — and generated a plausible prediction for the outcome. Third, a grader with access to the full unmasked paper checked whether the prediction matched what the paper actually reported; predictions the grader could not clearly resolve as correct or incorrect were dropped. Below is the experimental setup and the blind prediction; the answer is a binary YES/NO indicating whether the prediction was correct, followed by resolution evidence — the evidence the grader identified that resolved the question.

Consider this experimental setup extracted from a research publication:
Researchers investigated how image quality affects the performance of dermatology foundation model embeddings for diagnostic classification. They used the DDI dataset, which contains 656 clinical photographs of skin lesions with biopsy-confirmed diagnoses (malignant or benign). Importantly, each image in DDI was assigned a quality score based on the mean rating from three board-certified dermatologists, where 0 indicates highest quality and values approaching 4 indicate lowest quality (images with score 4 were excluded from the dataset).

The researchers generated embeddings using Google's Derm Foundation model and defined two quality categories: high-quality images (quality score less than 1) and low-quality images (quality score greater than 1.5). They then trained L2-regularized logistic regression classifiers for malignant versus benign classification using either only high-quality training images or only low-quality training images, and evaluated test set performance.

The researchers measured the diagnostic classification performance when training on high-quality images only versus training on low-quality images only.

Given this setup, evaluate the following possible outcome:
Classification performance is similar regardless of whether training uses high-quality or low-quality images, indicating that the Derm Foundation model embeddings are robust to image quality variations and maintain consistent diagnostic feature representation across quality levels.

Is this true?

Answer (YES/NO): NO